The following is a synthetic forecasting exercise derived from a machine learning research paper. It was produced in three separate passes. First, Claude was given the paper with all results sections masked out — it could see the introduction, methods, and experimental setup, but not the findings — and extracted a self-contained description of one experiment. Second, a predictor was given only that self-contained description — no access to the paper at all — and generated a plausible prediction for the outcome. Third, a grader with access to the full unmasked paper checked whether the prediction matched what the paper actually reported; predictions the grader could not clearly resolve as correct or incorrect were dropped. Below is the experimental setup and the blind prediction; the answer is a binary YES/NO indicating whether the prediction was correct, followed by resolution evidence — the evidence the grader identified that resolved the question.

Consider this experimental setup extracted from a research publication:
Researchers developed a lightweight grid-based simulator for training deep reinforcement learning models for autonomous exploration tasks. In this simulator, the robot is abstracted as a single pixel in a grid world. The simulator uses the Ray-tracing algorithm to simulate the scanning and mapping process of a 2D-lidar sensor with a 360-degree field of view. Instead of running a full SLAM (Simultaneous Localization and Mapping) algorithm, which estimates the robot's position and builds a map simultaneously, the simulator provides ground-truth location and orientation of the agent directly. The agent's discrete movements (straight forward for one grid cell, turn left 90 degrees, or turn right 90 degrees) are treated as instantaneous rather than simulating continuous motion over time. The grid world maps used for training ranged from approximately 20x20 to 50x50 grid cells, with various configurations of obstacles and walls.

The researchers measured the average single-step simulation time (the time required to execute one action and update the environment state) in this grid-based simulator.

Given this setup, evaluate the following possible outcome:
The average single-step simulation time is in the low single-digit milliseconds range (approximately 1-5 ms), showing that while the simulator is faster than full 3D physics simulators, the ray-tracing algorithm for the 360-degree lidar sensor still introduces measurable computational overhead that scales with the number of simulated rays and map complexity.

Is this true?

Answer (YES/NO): YES